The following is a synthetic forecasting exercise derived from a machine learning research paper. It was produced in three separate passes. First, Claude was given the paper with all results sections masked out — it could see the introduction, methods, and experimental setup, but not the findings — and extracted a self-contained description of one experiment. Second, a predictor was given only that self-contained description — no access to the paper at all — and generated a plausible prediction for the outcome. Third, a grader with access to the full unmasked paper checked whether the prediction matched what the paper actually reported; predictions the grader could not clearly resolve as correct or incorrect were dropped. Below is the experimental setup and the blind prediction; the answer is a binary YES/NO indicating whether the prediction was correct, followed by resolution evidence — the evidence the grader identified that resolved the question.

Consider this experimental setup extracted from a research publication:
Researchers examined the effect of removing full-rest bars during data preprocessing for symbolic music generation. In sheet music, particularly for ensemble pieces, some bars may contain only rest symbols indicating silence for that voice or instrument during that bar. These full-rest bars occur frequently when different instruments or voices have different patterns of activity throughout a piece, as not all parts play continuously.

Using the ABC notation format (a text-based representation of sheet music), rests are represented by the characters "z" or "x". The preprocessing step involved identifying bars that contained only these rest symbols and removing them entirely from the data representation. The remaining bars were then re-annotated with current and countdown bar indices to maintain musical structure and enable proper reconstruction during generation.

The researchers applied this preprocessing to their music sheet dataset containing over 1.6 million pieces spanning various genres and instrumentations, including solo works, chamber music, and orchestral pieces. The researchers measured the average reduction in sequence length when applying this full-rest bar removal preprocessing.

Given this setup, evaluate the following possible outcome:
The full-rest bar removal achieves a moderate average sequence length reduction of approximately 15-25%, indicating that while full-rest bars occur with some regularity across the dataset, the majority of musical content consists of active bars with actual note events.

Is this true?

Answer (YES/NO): YES